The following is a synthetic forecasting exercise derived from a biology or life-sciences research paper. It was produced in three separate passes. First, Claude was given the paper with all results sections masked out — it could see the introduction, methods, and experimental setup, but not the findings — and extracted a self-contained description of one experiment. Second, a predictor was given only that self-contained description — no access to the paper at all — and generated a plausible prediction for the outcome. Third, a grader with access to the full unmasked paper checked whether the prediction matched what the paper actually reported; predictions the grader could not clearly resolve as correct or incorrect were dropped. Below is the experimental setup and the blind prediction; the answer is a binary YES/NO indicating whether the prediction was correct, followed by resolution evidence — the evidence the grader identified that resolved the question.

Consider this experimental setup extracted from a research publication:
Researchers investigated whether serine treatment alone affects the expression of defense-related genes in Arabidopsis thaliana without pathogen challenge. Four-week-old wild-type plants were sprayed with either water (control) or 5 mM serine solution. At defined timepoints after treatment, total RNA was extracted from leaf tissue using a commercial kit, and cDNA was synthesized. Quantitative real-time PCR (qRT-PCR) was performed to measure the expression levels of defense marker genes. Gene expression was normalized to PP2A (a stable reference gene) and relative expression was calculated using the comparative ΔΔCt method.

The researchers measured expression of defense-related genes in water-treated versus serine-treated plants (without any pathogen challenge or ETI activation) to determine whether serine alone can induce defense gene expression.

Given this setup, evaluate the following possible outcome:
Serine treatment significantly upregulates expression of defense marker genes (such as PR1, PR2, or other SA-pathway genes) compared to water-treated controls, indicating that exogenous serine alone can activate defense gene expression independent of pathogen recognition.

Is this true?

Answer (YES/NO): YES